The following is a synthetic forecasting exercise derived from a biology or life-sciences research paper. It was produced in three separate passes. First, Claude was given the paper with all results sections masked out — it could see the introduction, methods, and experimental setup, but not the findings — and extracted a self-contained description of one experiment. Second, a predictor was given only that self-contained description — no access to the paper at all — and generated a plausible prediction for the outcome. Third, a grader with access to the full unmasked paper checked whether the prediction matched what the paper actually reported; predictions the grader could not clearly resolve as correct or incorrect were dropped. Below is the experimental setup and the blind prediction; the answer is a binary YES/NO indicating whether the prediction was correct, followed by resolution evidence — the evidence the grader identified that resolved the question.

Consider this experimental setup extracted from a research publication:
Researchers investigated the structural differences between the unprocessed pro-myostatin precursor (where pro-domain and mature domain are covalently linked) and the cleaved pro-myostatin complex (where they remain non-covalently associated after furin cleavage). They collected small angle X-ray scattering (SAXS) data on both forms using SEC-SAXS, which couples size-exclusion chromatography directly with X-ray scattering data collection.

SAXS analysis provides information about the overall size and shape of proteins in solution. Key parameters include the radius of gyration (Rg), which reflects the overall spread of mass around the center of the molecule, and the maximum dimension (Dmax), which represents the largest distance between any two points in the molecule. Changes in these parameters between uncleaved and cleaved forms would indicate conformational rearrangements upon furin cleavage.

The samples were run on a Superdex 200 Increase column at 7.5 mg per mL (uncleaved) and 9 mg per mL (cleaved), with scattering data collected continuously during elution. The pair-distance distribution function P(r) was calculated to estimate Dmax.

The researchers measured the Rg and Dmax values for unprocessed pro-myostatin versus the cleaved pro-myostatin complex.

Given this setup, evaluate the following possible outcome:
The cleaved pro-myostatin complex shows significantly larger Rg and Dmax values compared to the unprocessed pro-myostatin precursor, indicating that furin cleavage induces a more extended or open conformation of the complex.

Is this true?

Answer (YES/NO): NO